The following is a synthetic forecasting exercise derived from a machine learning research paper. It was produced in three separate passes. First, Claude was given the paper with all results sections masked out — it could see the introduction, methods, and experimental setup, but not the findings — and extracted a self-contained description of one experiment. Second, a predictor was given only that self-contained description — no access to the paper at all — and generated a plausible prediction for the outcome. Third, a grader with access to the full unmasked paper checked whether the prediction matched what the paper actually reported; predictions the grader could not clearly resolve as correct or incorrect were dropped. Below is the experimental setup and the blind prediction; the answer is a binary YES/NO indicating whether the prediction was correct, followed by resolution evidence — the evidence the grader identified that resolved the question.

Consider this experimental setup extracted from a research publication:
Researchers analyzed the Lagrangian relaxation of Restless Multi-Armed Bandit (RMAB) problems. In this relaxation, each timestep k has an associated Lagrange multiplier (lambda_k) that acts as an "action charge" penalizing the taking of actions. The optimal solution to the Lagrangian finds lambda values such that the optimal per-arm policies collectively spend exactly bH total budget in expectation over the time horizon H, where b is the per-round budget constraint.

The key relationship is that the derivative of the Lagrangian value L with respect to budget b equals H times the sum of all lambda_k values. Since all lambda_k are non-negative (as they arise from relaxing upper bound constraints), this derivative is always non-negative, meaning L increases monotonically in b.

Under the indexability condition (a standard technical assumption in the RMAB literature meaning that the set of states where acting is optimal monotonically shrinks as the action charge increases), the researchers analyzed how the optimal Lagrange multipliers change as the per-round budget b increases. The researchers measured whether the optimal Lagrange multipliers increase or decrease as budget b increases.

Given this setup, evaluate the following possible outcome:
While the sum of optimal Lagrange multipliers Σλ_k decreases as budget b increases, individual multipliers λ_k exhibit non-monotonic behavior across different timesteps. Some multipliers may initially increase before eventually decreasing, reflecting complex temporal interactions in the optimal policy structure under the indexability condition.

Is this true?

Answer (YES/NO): NO